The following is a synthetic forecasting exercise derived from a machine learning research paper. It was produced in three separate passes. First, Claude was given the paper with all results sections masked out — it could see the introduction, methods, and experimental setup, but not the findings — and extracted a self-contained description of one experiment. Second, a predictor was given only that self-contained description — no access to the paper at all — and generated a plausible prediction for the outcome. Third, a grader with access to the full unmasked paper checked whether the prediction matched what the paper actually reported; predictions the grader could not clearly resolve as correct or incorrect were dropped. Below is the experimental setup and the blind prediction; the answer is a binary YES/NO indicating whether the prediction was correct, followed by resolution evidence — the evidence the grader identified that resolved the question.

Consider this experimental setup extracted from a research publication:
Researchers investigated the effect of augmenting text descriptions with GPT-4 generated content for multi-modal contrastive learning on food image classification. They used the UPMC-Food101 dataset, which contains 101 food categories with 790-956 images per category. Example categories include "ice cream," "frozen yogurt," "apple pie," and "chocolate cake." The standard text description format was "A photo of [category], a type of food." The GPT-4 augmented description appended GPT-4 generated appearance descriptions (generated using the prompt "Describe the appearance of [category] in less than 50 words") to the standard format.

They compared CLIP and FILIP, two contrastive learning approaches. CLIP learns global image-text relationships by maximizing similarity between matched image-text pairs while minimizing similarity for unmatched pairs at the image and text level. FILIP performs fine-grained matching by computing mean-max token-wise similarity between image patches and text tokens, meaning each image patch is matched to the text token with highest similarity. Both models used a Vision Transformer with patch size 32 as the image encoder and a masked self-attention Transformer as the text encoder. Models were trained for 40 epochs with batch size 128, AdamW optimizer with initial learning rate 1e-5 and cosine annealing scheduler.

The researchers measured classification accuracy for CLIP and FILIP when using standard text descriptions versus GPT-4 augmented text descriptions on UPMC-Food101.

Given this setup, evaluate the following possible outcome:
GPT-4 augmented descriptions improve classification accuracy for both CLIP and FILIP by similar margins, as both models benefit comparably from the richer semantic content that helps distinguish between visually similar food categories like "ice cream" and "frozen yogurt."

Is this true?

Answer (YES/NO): NO